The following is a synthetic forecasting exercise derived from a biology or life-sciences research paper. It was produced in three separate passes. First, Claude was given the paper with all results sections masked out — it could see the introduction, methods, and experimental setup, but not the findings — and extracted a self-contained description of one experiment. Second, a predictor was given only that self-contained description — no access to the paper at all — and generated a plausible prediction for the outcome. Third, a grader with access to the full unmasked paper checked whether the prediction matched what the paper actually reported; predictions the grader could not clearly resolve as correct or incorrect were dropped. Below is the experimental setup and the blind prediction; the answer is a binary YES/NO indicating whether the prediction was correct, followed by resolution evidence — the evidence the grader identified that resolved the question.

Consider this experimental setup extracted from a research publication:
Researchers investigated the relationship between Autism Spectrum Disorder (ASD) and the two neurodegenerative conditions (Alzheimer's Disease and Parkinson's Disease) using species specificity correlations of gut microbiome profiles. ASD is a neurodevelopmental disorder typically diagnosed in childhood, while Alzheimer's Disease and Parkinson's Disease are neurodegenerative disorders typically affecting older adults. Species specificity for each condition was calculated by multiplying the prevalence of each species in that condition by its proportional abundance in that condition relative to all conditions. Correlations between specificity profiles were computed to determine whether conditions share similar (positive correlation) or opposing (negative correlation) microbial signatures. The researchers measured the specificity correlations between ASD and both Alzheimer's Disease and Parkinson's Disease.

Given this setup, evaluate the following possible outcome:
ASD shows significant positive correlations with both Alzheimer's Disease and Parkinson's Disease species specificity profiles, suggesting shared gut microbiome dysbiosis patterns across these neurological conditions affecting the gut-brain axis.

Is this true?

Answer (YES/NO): NO